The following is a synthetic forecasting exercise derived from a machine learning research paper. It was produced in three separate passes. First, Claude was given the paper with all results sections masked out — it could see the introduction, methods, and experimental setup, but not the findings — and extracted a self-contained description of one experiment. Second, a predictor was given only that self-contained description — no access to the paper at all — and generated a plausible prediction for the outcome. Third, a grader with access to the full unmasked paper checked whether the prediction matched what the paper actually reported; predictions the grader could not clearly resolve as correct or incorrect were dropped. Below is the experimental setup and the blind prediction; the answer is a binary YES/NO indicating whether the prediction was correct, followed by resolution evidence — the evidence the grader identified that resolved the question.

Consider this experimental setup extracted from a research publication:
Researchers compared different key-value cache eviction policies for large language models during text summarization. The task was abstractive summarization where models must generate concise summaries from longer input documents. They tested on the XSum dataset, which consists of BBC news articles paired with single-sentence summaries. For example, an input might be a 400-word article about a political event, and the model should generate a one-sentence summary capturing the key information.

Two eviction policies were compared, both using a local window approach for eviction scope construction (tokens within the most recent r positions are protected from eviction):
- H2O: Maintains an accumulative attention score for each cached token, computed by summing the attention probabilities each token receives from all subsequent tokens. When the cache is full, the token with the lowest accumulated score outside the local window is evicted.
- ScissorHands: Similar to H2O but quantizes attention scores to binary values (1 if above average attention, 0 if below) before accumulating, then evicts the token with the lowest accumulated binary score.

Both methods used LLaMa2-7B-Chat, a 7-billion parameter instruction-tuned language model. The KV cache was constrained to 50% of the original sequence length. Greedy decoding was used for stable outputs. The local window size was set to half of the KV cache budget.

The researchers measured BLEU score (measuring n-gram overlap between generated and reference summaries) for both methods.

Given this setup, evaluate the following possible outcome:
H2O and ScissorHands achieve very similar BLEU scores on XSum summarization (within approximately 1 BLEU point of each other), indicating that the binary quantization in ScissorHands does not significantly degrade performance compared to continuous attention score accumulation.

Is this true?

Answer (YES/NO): NO